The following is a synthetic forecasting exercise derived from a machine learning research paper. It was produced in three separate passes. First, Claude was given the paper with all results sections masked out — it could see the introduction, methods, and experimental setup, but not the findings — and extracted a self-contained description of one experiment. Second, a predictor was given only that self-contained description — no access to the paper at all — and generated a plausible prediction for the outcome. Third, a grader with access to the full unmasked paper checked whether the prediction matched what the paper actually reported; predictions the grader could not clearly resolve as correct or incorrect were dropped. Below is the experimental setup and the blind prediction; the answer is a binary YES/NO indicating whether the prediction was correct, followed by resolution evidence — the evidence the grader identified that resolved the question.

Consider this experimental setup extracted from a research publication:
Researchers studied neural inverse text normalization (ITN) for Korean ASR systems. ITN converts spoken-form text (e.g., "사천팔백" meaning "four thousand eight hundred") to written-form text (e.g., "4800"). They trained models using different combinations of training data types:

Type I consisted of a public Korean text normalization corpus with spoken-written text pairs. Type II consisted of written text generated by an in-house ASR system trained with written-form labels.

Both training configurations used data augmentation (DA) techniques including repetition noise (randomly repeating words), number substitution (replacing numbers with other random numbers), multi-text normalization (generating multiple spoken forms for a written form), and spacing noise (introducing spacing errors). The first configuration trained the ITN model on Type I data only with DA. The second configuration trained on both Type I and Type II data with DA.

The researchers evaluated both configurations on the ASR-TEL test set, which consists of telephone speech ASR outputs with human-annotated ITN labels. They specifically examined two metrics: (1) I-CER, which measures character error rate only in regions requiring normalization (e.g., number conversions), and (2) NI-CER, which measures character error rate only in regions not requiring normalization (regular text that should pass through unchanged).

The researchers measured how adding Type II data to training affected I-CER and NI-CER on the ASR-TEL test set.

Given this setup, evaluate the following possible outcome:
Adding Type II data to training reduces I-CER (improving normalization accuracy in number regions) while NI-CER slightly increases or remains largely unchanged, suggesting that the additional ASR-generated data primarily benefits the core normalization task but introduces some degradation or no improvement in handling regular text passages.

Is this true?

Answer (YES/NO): NO